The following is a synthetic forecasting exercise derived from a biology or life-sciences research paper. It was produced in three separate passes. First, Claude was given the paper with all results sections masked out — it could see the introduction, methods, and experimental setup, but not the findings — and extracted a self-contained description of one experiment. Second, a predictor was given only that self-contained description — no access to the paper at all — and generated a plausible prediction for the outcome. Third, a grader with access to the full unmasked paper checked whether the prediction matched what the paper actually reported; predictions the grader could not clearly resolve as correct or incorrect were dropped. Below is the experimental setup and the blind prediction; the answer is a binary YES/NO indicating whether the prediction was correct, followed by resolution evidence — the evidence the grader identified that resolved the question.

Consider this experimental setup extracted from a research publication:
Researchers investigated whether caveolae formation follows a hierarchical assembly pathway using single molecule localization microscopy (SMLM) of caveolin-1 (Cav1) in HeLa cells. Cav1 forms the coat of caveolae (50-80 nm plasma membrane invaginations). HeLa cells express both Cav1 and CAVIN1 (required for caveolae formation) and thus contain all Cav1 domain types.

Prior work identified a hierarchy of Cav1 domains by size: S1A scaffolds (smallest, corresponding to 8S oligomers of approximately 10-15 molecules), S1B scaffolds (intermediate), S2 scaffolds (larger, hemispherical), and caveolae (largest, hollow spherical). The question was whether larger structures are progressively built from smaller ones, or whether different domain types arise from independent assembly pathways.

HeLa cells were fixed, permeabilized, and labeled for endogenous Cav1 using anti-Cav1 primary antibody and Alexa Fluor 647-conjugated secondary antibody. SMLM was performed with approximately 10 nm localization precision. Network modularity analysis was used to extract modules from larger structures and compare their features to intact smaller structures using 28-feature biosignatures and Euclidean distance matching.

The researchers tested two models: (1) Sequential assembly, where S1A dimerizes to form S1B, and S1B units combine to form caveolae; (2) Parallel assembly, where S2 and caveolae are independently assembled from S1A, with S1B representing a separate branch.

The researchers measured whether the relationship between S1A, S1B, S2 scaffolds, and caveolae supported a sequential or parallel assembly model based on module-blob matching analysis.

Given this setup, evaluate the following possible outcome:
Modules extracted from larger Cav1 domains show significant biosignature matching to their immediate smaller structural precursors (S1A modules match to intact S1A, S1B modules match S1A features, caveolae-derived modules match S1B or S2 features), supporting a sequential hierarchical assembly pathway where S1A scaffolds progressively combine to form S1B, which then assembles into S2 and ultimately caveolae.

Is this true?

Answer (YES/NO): NO